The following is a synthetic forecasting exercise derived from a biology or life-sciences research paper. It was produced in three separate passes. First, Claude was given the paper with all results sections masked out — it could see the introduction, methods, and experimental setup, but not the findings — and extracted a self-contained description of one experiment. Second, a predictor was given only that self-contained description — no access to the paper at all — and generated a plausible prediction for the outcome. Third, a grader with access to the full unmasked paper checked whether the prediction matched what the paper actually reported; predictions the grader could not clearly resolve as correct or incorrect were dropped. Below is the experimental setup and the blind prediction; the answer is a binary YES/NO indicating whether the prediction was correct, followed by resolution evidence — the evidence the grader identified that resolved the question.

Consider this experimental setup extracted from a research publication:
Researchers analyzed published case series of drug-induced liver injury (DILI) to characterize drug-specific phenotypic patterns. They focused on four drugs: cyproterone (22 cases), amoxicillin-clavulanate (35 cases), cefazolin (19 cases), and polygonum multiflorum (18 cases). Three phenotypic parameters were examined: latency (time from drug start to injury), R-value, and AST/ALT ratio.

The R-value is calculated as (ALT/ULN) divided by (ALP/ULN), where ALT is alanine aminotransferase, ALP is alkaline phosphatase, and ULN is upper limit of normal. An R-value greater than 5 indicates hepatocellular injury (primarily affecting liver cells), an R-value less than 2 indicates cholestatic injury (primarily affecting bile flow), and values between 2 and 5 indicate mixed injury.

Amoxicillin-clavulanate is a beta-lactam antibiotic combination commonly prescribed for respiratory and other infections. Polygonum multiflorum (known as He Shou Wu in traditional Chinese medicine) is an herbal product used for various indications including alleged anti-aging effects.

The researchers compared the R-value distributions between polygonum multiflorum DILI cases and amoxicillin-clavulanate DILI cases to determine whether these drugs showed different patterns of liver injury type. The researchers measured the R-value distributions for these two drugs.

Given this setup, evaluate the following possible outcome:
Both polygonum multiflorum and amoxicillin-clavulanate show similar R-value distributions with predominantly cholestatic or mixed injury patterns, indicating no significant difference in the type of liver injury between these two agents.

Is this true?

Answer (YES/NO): NO